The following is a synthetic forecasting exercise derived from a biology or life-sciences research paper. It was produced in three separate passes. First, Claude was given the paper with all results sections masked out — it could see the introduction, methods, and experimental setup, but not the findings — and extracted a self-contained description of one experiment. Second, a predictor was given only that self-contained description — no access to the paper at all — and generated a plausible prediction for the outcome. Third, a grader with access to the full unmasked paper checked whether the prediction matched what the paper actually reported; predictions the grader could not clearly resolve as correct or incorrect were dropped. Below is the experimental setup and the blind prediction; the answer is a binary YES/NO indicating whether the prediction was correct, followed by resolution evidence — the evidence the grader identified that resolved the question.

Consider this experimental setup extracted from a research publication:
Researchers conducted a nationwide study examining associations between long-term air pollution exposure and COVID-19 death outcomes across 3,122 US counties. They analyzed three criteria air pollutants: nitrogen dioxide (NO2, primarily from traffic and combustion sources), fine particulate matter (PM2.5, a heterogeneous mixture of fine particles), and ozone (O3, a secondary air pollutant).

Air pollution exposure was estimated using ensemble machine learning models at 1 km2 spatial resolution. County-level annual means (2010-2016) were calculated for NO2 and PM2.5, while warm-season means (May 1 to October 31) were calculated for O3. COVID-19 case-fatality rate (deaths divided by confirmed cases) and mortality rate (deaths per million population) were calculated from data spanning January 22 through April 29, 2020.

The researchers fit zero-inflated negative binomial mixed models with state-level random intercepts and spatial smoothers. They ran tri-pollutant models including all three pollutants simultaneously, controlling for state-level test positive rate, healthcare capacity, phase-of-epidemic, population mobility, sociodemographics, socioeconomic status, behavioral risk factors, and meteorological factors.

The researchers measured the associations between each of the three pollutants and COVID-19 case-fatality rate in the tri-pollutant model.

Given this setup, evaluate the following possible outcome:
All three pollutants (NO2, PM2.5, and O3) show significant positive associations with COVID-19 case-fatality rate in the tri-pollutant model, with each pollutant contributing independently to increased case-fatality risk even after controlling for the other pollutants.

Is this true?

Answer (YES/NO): NO